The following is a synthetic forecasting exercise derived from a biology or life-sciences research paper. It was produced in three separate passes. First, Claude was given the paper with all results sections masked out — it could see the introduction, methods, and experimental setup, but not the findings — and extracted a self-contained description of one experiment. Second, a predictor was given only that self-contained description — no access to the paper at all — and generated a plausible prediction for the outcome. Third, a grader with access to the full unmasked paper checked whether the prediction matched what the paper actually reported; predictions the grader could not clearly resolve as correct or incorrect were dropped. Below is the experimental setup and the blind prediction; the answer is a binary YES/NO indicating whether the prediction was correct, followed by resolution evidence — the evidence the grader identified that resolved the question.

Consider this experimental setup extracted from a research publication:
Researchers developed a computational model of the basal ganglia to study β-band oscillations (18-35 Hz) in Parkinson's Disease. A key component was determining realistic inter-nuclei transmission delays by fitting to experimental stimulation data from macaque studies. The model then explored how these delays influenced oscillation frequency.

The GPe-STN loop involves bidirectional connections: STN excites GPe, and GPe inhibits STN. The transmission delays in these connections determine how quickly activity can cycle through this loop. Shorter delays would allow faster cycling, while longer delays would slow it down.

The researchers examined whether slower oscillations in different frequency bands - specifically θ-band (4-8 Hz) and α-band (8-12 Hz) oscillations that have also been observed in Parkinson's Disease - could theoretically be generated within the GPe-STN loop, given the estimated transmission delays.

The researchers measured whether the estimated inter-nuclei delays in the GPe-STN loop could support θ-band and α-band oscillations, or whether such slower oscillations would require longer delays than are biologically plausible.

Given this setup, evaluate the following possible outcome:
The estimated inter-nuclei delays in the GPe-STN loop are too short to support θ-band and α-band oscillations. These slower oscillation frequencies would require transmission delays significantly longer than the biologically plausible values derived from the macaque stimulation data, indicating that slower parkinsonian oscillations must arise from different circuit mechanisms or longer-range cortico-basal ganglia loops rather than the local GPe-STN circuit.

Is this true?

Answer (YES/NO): YES